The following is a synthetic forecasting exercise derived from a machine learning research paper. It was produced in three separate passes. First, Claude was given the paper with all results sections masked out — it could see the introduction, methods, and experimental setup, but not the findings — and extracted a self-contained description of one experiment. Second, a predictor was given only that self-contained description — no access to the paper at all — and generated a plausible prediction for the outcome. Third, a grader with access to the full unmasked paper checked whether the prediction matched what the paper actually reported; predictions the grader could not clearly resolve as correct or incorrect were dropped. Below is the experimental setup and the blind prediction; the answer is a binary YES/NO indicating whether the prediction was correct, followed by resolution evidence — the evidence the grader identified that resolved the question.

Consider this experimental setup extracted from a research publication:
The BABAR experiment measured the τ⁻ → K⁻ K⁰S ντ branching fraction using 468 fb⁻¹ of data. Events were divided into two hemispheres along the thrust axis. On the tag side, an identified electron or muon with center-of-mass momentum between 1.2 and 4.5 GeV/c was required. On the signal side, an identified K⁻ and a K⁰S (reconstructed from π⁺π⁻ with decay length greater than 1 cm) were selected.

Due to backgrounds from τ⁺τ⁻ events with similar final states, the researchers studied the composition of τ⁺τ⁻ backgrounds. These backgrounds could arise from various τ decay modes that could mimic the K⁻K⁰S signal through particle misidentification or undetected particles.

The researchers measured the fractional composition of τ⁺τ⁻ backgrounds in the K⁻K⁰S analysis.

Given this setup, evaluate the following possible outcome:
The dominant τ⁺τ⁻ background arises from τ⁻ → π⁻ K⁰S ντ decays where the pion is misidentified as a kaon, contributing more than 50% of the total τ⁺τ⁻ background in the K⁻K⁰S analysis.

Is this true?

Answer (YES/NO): NO